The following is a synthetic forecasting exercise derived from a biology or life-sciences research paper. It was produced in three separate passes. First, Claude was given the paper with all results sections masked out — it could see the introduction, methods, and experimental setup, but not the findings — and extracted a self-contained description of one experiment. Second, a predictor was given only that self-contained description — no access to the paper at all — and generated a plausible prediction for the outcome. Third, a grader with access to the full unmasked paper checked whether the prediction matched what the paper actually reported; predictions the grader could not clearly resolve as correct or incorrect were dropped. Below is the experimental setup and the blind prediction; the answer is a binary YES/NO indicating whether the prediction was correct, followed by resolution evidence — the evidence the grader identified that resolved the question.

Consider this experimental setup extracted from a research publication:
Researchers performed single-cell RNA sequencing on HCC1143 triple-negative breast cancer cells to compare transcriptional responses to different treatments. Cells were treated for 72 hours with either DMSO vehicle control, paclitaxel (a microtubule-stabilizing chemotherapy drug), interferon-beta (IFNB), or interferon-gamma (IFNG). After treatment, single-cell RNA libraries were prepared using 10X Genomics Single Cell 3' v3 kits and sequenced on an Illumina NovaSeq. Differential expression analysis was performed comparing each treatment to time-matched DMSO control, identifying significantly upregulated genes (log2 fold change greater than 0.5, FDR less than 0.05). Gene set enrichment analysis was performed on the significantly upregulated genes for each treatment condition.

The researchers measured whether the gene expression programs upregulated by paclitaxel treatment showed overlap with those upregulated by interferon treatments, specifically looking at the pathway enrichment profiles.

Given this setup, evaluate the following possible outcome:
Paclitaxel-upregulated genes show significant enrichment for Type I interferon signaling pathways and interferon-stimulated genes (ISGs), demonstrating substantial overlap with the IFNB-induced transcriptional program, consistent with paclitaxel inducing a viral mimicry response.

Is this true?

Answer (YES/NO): YES